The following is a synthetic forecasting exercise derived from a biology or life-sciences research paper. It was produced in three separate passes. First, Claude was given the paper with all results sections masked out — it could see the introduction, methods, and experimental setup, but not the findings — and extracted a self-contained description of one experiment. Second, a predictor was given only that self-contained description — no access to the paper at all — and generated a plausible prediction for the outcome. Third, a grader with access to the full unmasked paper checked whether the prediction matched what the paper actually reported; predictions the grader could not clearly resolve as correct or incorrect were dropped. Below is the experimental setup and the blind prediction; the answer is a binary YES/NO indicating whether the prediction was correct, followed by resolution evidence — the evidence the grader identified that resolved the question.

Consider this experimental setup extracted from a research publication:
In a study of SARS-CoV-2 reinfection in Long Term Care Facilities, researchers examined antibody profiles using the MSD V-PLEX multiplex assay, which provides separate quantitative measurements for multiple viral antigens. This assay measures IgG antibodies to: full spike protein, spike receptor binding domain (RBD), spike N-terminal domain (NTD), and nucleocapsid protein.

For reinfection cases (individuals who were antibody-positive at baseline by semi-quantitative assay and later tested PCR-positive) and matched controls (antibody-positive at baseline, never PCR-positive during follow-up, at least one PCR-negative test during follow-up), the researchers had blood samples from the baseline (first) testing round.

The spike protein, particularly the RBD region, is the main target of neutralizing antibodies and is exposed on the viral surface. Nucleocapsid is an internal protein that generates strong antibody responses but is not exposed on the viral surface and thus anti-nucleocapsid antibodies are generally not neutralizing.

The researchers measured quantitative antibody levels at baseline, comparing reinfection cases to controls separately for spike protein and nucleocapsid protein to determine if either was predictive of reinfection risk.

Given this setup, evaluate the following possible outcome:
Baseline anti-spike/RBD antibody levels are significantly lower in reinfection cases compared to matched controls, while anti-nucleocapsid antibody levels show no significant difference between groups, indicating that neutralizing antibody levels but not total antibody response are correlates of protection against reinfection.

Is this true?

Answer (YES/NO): NO